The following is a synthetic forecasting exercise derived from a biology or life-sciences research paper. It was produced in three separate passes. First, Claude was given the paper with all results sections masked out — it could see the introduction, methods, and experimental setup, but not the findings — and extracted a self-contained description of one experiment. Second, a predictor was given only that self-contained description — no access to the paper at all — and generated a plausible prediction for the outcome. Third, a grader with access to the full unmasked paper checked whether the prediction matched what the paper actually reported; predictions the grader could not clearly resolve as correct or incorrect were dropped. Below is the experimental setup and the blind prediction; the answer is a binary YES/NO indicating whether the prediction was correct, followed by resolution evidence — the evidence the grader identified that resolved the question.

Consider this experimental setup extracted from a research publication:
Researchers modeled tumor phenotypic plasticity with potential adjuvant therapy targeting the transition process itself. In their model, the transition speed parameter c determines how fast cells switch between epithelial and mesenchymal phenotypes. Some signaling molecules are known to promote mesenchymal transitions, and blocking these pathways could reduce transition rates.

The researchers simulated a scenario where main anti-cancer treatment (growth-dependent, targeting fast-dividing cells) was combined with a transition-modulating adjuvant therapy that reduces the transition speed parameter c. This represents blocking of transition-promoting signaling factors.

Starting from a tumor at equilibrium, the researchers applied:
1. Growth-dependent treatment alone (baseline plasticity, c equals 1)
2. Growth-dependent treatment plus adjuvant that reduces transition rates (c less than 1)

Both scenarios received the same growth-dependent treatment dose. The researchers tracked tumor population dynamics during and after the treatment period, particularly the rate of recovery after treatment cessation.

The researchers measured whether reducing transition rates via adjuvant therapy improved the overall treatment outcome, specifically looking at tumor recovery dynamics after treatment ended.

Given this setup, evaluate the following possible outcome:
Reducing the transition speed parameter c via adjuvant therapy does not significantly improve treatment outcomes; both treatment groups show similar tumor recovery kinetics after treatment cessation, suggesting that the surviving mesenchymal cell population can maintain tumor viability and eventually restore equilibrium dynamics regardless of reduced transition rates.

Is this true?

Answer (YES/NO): NO